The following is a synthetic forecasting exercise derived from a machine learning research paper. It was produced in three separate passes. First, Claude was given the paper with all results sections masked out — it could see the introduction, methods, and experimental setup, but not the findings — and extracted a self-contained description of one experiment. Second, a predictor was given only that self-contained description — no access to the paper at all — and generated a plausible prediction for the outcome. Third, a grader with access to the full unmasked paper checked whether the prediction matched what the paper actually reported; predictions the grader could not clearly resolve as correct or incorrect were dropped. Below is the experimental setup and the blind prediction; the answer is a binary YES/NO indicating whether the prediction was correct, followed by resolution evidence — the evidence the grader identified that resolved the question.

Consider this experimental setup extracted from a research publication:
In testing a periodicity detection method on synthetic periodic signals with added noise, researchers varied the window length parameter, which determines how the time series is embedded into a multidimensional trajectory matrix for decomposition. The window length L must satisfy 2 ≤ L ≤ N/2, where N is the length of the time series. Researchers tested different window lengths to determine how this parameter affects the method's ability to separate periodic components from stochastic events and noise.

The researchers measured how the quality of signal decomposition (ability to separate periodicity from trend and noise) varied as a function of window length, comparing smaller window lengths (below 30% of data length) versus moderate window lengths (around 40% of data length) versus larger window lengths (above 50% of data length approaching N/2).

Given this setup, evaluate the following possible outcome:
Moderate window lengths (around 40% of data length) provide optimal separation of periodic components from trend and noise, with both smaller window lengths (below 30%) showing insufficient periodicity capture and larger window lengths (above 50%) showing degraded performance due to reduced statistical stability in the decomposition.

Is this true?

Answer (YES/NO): NO